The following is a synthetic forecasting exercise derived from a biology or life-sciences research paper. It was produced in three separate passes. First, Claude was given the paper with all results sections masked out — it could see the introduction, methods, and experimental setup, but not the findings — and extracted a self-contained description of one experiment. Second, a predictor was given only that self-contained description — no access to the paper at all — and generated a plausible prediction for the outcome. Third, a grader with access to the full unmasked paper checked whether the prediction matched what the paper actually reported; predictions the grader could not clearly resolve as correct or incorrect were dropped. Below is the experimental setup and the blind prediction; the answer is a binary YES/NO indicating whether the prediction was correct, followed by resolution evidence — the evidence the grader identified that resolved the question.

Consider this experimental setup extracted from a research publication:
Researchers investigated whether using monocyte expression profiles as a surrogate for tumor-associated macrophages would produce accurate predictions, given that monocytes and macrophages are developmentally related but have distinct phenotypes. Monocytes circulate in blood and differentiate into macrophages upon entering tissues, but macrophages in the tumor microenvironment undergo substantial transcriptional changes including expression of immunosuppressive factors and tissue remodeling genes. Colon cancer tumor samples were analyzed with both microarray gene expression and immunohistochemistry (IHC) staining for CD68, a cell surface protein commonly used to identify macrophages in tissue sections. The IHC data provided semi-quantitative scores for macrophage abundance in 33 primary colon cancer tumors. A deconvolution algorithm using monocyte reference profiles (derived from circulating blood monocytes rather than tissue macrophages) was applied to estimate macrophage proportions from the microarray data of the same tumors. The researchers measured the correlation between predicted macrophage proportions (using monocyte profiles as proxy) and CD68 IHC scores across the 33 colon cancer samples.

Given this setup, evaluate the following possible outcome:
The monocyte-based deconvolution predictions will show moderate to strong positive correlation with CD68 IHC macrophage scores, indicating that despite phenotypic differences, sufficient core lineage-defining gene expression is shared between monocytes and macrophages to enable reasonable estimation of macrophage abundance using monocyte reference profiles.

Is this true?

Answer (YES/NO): YES